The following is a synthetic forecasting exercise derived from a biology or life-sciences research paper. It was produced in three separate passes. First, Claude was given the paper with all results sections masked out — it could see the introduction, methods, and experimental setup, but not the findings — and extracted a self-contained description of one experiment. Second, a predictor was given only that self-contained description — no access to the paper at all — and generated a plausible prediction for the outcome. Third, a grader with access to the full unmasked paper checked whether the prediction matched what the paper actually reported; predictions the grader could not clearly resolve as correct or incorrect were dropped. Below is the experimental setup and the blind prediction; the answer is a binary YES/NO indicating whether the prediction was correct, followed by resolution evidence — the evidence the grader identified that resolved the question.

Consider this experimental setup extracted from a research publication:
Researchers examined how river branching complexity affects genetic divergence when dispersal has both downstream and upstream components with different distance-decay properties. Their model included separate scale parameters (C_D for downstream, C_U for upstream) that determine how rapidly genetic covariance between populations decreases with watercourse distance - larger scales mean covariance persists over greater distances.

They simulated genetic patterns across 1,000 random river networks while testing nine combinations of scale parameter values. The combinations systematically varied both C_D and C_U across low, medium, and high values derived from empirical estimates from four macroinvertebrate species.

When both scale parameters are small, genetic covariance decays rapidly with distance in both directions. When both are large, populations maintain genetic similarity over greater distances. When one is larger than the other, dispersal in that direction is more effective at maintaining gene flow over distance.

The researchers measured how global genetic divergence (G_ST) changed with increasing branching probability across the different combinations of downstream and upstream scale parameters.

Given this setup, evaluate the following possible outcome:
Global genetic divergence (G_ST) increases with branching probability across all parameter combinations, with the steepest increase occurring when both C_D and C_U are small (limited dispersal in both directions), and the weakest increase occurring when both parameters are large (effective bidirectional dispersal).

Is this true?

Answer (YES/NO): NO